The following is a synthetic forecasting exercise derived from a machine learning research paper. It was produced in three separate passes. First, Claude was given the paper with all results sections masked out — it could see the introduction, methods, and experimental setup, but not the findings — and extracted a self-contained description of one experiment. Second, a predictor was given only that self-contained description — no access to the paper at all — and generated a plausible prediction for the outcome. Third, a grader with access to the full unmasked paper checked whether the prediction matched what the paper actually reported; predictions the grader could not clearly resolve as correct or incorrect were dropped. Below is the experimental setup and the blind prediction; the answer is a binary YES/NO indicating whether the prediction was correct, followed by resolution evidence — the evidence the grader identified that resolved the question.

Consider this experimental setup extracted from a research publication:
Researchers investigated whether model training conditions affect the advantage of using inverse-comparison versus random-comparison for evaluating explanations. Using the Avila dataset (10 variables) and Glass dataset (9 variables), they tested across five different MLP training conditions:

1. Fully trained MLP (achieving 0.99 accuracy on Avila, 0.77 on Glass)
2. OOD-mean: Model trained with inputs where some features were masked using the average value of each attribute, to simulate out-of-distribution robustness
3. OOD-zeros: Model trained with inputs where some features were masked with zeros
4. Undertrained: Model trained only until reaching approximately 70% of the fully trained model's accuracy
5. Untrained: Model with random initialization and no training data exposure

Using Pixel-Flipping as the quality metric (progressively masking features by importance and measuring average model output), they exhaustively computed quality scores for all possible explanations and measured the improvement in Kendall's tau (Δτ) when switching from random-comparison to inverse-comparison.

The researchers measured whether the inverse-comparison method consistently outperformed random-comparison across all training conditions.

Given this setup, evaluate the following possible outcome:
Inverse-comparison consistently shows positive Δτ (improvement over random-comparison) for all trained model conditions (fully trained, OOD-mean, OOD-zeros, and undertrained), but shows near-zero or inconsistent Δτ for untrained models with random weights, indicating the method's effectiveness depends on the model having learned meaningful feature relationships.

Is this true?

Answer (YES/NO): NO